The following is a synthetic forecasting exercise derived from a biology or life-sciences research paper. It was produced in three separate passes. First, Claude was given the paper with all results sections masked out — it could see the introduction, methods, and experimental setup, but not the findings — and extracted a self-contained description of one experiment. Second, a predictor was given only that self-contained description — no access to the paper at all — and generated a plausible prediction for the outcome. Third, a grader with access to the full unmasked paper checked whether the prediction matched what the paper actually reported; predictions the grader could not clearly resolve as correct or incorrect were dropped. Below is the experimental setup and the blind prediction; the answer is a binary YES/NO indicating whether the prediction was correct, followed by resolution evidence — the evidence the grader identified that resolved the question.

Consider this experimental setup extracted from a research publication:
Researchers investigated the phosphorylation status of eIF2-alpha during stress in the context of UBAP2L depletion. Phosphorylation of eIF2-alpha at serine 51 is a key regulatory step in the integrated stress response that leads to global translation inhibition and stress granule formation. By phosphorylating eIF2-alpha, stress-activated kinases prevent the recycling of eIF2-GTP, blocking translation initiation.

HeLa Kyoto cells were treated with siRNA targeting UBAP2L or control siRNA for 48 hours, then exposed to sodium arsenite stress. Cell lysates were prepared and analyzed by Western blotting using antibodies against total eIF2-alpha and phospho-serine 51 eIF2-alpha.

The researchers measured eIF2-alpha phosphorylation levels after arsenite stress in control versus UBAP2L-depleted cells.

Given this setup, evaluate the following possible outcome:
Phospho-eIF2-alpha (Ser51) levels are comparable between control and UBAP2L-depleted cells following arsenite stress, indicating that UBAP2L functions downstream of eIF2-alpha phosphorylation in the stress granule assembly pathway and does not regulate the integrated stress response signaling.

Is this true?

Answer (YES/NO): YES